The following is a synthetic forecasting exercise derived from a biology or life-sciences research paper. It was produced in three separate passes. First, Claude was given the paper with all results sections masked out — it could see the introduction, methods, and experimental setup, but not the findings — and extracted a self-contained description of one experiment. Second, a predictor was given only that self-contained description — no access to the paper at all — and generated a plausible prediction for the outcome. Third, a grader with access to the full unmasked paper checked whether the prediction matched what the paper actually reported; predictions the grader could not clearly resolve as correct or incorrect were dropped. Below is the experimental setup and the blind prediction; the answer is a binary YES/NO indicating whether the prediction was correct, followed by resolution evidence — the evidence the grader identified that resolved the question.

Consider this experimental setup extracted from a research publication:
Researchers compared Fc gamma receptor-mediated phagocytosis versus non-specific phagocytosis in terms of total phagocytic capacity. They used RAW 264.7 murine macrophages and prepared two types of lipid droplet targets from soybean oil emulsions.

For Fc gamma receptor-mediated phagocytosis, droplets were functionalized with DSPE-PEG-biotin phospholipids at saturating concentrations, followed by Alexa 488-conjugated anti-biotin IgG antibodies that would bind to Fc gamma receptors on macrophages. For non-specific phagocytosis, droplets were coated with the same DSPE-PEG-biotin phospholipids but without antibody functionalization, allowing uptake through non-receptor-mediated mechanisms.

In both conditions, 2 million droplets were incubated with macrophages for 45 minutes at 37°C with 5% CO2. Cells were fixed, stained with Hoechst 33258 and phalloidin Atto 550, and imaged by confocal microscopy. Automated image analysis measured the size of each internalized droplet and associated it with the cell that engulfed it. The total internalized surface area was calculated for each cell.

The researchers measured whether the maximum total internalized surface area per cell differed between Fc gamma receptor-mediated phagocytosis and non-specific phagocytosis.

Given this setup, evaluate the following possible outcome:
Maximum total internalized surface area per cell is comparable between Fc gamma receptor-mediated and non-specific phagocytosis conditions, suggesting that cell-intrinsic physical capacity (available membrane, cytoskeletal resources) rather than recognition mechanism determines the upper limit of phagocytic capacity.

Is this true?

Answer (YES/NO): NO